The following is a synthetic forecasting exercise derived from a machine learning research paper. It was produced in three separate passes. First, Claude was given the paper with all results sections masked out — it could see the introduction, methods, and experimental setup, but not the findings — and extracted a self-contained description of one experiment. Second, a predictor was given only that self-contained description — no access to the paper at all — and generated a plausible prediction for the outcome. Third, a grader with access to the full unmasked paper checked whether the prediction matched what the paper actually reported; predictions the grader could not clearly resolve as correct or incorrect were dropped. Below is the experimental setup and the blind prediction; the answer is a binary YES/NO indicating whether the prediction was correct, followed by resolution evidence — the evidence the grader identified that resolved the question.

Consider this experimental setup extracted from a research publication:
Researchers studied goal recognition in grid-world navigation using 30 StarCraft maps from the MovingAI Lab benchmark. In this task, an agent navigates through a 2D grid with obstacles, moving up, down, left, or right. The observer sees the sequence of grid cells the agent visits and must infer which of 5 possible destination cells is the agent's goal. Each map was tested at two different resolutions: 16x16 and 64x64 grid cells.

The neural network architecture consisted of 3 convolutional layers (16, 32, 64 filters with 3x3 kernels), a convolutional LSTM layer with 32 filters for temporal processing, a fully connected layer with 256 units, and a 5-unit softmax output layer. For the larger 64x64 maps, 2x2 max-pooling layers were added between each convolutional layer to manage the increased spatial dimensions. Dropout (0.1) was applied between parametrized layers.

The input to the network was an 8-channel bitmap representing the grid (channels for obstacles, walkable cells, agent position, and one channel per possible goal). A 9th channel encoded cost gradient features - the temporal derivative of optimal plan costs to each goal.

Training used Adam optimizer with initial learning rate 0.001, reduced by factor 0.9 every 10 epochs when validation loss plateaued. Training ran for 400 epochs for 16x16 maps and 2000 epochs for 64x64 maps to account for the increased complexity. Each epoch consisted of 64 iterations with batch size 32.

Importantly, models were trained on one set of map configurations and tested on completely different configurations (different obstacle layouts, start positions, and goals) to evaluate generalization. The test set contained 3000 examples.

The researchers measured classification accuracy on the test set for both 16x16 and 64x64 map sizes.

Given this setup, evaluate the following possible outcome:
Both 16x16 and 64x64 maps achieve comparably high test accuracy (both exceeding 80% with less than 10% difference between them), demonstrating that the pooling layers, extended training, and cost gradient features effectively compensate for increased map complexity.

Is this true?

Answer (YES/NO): NO